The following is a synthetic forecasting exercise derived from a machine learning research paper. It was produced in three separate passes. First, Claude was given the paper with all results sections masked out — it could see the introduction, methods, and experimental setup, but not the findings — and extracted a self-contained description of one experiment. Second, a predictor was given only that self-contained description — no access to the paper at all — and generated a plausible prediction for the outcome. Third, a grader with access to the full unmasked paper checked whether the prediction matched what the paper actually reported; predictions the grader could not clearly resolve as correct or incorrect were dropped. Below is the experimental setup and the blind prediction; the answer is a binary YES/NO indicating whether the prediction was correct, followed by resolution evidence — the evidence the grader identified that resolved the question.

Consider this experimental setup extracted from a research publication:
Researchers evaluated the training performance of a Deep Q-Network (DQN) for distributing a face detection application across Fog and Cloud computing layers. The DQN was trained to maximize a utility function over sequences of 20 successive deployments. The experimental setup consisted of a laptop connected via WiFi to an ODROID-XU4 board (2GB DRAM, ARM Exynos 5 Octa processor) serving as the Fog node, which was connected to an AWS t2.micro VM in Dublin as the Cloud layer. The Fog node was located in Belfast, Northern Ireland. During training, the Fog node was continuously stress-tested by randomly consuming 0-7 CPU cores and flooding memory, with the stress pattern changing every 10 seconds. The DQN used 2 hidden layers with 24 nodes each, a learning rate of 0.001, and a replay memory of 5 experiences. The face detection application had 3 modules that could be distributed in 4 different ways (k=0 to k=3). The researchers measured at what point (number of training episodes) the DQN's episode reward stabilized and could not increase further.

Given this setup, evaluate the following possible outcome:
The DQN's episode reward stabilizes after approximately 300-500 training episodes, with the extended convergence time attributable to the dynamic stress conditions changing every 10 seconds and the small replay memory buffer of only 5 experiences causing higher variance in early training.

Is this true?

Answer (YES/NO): NO